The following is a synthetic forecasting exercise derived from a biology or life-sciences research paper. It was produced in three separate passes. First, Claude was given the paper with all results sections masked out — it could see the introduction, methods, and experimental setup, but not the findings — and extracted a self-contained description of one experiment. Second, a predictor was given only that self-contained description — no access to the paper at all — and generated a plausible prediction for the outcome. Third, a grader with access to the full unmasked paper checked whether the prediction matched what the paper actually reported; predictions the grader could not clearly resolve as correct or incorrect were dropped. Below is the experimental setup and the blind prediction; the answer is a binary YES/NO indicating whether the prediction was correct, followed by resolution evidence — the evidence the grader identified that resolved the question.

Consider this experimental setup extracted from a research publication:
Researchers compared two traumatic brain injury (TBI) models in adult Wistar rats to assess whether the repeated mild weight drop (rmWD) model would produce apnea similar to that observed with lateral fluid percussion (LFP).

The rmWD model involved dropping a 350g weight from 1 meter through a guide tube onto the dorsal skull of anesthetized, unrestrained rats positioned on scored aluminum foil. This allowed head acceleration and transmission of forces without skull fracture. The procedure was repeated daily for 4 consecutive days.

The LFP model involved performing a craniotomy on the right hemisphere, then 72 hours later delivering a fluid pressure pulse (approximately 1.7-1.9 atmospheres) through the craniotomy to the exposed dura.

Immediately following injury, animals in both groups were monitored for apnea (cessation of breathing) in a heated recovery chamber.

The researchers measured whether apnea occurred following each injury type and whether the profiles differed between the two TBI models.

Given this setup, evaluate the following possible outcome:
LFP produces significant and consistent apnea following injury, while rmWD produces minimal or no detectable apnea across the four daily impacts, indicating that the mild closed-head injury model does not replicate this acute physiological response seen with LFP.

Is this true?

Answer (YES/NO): YES